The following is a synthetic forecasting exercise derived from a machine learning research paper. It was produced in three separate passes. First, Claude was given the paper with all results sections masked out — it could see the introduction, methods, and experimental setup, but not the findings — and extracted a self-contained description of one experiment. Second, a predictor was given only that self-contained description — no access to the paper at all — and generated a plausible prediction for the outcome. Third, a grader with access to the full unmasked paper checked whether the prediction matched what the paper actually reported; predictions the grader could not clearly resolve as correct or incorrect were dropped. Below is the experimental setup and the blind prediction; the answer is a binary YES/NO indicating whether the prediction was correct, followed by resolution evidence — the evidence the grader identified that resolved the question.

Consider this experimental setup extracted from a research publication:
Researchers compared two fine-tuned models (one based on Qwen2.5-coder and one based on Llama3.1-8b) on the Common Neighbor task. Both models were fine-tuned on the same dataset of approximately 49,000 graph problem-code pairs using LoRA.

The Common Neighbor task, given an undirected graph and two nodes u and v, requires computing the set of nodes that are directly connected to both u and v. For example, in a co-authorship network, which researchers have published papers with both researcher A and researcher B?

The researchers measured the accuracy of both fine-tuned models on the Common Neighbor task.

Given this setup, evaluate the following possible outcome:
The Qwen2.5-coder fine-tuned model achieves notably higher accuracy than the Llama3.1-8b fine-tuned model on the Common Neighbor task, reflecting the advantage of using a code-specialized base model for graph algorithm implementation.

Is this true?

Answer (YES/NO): NO